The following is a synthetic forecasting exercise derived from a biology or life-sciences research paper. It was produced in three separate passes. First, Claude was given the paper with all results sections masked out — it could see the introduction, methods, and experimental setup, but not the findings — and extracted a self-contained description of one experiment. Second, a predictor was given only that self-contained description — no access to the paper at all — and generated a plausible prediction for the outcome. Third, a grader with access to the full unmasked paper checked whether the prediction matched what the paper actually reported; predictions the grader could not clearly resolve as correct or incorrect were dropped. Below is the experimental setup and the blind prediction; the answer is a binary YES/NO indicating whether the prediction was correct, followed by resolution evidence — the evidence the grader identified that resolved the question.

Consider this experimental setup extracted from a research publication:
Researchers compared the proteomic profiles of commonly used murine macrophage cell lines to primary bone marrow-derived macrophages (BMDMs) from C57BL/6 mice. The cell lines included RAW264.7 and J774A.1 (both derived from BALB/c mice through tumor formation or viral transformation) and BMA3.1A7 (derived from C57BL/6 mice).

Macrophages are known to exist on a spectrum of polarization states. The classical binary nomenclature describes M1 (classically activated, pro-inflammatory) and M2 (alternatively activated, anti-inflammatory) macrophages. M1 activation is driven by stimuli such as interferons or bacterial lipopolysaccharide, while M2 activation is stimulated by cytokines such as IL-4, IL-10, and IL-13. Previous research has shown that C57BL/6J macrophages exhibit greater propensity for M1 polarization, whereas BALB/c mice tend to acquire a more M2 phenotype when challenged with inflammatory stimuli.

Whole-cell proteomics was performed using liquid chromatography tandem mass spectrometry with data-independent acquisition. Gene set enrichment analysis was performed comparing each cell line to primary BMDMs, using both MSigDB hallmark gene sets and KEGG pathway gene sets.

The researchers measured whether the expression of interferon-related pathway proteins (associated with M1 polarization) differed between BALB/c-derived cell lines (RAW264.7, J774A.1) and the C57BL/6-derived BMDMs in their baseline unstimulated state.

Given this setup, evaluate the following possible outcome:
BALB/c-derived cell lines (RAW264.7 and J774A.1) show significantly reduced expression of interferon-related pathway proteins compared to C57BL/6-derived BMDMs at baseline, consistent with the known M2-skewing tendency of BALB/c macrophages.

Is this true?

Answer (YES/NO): NO